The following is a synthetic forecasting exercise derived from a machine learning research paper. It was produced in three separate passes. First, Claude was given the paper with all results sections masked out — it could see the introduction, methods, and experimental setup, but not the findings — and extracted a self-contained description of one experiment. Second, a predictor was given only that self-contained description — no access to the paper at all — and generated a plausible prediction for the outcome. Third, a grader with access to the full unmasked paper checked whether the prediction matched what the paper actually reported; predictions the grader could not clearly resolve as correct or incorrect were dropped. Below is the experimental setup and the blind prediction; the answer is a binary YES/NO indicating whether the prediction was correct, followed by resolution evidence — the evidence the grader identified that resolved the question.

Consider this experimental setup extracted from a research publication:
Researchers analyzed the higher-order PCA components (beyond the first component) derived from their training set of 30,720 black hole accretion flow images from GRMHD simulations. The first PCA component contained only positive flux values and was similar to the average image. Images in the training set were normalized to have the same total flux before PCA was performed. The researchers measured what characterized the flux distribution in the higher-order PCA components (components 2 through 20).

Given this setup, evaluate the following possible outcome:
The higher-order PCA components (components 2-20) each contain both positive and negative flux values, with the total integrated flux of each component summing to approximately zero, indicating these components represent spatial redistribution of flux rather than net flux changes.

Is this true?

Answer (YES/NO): YES